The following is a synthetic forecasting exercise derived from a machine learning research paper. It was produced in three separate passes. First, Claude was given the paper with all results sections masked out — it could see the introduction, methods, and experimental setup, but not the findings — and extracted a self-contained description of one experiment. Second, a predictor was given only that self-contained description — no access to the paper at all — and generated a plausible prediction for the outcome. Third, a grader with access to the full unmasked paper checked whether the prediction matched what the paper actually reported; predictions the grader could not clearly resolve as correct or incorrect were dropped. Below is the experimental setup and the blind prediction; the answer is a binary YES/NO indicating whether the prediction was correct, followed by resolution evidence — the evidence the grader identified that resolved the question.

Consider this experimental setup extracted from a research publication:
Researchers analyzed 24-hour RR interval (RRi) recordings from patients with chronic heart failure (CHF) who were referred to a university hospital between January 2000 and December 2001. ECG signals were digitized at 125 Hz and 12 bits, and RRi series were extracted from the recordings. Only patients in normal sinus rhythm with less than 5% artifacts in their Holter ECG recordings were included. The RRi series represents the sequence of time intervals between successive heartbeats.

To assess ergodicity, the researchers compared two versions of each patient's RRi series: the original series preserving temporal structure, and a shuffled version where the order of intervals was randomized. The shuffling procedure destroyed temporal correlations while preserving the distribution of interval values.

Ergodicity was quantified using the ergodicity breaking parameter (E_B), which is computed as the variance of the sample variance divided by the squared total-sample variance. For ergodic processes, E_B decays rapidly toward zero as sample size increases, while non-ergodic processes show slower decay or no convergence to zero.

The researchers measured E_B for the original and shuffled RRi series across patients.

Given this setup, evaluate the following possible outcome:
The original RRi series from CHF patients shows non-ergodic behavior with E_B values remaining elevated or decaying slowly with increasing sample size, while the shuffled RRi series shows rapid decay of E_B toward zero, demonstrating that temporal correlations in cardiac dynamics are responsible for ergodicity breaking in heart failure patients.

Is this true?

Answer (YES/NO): YES